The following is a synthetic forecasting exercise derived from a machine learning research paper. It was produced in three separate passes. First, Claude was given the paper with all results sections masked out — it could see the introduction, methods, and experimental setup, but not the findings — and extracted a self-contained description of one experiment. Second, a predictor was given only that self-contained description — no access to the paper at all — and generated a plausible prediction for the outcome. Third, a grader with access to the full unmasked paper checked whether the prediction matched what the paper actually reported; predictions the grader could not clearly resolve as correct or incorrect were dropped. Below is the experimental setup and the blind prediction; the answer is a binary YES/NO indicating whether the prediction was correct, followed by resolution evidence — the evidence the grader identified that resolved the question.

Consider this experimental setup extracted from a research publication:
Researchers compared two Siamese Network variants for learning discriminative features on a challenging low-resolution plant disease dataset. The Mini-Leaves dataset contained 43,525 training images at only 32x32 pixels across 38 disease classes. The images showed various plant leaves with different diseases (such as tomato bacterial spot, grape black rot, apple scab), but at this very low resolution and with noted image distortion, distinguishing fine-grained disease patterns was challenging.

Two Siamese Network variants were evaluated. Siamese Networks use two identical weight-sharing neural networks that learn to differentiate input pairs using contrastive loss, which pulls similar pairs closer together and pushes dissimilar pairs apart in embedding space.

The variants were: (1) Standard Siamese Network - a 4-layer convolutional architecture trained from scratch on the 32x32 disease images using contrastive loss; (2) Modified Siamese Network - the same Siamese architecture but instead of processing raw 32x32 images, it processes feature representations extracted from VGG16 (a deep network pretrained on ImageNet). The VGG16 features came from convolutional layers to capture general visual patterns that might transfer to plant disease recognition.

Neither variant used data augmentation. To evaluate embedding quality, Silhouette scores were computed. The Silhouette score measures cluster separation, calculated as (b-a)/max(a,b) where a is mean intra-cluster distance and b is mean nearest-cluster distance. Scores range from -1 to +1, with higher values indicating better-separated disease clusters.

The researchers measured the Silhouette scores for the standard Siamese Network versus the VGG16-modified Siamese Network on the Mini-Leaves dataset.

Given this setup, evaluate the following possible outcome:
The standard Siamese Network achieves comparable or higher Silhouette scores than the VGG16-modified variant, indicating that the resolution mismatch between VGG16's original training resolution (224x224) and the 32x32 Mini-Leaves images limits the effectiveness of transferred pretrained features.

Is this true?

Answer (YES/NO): YES